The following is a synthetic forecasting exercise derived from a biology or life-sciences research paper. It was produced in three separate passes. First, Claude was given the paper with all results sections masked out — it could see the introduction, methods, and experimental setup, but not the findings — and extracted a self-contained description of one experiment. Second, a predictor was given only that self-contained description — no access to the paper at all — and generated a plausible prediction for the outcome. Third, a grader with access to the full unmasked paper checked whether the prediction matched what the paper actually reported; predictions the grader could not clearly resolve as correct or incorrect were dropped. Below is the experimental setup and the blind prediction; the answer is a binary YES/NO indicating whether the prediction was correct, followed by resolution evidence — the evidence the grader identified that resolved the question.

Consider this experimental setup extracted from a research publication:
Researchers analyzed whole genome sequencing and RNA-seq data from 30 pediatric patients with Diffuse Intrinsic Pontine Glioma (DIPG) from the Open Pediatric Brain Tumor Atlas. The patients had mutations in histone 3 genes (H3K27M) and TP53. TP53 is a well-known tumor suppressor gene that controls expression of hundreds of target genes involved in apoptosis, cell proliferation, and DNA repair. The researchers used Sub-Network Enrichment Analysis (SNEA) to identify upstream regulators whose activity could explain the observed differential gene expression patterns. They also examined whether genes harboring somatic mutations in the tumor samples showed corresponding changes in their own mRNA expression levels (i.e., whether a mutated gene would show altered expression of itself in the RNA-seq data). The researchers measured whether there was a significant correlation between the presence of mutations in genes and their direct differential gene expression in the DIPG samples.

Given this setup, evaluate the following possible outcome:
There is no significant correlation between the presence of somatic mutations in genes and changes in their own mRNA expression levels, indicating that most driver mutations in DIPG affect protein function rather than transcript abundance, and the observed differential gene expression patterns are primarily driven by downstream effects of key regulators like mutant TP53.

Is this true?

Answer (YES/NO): YES